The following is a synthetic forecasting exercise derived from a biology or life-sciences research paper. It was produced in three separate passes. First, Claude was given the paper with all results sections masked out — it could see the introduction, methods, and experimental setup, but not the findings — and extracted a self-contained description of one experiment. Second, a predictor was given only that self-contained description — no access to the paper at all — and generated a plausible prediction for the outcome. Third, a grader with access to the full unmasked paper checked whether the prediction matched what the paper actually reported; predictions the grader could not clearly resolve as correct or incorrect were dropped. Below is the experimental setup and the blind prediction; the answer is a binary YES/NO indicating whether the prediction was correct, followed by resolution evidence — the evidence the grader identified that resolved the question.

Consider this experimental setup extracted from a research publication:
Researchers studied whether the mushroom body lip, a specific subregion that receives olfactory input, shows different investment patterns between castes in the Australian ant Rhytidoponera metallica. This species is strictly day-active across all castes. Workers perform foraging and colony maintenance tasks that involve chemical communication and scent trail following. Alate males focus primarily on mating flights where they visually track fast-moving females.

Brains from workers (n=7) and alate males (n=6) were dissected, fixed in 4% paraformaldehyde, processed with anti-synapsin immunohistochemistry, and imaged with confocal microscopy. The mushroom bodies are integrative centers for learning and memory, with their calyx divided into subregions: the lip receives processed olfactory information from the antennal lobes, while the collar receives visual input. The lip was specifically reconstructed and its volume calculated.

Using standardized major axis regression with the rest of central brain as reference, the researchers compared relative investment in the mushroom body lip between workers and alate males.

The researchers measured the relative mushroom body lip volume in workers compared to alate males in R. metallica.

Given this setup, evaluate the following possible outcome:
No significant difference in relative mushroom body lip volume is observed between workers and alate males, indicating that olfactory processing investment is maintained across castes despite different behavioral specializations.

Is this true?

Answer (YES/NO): NO